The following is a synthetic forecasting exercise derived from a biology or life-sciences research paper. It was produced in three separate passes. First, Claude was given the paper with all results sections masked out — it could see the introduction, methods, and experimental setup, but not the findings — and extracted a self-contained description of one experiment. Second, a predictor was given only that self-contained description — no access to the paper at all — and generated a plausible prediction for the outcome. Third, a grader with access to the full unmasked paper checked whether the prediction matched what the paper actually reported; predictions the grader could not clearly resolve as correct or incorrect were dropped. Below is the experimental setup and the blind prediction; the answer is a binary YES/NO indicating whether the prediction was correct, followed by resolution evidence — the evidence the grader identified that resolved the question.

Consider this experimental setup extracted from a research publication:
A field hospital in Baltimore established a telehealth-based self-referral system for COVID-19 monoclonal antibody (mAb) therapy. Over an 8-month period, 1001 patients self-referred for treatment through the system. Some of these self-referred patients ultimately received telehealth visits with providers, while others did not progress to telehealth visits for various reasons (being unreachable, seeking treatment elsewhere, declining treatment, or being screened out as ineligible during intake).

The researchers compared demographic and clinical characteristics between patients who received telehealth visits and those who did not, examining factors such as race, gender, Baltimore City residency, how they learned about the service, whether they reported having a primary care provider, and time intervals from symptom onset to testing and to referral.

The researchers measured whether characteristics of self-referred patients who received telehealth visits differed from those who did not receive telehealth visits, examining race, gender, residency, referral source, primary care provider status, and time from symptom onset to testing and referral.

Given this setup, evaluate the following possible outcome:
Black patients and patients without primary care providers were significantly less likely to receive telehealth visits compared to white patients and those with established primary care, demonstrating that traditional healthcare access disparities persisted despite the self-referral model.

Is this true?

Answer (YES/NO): NO